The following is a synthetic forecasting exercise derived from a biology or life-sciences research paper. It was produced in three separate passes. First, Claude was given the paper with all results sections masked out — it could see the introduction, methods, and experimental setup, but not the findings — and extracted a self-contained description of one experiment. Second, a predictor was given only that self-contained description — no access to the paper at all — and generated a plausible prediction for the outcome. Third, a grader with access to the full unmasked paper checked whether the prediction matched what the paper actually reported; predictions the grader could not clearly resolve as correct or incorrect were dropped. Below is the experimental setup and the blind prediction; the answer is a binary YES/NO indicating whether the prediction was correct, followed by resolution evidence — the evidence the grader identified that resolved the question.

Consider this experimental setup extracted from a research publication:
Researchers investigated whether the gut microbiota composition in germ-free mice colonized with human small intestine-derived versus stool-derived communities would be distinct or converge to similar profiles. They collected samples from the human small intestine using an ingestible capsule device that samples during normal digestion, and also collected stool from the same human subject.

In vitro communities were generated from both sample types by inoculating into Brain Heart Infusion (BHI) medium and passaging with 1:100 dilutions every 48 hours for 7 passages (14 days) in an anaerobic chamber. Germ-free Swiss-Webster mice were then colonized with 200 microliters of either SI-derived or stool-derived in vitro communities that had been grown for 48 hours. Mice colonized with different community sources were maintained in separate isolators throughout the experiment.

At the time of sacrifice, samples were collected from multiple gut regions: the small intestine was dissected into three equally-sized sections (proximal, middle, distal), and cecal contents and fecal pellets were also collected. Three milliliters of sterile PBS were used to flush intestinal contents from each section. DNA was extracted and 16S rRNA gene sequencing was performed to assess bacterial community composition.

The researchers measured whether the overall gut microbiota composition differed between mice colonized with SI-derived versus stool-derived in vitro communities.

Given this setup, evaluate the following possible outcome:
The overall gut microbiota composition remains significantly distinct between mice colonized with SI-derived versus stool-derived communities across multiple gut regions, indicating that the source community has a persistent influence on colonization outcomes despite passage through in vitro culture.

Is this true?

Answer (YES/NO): NO